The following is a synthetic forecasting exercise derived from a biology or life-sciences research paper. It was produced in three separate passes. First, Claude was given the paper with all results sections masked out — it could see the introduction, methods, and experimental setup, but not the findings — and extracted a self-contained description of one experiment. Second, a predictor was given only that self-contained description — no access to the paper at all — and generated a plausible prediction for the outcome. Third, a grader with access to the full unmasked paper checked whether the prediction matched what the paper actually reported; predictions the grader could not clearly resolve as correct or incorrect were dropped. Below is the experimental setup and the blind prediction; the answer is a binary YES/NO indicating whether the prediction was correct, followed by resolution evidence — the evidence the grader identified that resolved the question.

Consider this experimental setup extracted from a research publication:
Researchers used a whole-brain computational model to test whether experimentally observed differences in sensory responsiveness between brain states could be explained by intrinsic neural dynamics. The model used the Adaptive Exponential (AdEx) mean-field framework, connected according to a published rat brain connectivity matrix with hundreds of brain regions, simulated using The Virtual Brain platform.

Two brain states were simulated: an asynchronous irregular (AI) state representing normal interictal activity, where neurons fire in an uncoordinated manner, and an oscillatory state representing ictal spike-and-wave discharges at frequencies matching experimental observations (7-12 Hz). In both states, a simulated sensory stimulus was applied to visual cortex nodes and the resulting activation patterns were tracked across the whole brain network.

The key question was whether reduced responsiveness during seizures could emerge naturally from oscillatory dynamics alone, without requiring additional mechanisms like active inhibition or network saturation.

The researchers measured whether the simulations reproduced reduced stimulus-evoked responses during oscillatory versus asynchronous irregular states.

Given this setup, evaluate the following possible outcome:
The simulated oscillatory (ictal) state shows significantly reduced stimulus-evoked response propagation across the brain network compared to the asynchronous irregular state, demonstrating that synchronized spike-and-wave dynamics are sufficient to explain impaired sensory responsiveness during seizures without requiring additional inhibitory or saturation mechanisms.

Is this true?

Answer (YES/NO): YES